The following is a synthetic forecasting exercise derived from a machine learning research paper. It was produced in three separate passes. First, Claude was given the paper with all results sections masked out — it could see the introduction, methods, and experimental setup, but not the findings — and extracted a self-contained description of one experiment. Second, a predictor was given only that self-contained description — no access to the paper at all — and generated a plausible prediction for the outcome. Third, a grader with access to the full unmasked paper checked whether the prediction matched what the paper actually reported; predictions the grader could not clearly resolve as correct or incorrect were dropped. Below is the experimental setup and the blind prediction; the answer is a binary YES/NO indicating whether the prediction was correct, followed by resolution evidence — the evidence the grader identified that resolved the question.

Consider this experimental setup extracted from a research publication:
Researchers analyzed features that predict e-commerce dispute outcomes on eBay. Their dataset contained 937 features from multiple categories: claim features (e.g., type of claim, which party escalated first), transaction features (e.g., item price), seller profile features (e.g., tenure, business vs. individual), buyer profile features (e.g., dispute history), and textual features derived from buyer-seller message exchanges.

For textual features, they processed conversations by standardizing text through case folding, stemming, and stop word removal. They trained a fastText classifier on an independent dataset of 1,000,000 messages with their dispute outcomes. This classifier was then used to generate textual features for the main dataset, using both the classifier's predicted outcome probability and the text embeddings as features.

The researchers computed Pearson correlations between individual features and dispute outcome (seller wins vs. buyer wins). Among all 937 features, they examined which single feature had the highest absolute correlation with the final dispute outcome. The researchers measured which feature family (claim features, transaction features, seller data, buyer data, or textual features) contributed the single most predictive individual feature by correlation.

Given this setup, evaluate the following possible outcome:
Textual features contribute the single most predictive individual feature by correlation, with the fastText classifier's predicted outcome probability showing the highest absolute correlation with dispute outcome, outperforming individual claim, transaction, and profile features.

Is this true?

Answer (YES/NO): NO